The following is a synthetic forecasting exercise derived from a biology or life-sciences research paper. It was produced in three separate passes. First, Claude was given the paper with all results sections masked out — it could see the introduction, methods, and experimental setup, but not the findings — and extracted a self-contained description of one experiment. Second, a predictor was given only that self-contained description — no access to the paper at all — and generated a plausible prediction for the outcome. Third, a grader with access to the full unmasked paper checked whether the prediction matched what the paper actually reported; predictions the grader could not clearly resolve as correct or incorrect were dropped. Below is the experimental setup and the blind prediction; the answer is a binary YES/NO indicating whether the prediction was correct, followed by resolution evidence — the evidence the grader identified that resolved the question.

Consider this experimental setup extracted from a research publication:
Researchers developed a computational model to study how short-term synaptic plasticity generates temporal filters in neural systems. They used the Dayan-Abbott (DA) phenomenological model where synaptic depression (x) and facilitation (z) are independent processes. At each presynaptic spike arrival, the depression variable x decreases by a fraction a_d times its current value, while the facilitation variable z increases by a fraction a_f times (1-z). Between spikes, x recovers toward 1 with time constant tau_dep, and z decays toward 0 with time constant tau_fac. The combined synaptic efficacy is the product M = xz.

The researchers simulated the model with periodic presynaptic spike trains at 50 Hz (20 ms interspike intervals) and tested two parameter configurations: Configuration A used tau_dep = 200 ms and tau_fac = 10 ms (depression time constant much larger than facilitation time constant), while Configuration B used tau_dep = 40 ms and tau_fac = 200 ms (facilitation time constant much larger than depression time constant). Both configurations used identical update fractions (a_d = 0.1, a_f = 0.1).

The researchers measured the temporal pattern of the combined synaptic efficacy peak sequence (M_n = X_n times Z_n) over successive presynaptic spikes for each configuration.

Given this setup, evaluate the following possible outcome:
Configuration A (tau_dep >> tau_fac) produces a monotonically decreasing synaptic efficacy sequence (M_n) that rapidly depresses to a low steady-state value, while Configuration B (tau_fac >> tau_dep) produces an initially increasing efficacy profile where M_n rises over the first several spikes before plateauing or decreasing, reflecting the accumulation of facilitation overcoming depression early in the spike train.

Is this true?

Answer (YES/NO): YES